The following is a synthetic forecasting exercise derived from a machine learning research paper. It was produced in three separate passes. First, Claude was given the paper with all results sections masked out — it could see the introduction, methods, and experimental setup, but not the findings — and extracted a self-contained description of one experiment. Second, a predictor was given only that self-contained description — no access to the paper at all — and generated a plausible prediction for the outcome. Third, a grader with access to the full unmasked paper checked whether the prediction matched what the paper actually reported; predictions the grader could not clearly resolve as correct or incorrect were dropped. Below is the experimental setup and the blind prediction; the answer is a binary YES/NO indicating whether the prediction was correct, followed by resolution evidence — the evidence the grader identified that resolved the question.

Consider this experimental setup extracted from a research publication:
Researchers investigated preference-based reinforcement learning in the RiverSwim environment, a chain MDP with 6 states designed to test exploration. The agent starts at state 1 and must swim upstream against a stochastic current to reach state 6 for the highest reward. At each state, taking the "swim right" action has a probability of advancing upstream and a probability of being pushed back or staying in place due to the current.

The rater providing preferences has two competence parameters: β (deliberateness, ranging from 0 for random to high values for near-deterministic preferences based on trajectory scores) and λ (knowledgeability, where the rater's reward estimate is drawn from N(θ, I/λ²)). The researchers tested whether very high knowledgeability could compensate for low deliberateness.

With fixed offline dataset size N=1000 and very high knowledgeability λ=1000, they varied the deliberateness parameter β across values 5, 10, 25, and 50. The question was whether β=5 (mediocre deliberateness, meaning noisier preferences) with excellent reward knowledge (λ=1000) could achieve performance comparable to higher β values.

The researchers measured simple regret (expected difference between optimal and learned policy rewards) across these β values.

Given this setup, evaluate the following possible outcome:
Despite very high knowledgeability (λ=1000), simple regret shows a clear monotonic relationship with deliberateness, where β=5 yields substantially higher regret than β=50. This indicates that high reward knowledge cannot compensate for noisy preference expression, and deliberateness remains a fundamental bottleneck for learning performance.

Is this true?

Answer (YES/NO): YES